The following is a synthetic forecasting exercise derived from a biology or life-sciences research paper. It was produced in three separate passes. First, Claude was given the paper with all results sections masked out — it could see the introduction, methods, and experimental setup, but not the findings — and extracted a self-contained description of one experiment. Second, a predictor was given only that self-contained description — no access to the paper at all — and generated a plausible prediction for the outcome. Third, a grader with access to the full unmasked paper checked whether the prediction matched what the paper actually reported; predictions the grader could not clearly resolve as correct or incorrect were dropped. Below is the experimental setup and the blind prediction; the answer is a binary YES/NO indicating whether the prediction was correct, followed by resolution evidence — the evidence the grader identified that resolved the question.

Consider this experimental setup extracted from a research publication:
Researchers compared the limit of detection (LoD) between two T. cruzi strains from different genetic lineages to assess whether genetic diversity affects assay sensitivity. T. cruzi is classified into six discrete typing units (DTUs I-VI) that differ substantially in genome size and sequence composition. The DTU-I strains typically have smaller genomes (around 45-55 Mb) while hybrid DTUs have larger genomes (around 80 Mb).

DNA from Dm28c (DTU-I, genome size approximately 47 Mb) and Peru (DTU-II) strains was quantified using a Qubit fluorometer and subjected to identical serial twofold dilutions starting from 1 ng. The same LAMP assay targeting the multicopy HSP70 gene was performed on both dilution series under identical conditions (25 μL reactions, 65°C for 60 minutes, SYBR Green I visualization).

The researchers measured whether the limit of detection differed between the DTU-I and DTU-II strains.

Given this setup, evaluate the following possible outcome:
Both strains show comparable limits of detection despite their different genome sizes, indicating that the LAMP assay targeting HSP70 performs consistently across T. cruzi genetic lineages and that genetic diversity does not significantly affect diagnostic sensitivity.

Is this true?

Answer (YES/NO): YES